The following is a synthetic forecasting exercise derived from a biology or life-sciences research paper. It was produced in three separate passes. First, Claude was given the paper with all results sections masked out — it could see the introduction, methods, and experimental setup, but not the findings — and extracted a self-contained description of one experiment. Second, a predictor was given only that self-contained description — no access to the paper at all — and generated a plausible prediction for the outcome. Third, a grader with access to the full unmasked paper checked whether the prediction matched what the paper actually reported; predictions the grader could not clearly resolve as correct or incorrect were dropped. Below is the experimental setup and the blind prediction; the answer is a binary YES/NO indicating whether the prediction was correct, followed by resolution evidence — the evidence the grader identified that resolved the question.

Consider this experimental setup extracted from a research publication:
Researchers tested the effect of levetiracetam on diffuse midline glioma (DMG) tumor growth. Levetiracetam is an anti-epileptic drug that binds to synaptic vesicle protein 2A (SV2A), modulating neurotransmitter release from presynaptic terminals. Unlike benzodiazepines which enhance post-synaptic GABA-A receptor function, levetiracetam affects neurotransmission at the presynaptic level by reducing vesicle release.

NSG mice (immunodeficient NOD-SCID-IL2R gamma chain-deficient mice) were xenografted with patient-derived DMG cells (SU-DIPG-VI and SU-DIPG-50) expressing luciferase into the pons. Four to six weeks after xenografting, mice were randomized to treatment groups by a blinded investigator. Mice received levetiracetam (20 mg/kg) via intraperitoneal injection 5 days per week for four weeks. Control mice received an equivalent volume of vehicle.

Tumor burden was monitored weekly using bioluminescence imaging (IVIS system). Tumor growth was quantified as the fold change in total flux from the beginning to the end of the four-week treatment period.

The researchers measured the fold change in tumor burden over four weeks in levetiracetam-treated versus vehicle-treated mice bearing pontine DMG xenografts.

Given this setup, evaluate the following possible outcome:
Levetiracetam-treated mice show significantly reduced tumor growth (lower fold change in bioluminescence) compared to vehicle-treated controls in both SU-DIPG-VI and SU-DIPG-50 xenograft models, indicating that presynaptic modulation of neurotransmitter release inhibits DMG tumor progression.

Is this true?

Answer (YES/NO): YES